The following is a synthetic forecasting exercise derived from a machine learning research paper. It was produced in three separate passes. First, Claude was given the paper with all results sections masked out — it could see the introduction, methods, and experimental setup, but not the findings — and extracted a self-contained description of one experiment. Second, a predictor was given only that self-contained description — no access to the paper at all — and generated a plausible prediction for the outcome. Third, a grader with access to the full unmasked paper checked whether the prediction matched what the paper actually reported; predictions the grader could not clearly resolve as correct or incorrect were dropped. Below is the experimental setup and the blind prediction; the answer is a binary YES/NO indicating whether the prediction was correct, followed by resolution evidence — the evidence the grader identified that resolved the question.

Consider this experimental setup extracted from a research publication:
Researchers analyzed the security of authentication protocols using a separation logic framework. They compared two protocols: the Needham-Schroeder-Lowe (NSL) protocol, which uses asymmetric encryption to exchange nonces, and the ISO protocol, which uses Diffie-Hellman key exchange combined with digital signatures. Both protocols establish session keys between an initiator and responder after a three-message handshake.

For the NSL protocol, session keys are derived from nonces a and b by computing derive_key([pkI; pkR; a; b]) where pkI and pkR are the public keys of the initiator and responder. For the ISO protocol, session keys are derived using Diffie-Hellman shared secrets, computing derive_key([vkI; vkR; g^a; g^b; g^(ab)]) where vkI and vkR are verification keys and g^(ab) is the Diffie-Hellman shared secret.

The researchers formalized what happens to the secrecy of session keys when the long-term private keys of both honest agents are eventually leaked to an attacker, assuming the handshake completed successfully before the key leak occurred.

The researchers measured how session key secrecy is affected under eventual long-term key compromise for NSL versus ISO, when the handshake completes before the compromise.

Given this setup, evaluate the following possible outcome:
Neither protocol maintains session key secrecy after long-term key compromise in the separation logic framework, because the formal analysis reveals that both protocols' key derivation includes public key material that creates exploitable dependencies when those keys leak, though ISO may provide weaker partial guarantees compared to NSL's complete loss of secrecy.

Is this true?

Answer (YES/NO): NO